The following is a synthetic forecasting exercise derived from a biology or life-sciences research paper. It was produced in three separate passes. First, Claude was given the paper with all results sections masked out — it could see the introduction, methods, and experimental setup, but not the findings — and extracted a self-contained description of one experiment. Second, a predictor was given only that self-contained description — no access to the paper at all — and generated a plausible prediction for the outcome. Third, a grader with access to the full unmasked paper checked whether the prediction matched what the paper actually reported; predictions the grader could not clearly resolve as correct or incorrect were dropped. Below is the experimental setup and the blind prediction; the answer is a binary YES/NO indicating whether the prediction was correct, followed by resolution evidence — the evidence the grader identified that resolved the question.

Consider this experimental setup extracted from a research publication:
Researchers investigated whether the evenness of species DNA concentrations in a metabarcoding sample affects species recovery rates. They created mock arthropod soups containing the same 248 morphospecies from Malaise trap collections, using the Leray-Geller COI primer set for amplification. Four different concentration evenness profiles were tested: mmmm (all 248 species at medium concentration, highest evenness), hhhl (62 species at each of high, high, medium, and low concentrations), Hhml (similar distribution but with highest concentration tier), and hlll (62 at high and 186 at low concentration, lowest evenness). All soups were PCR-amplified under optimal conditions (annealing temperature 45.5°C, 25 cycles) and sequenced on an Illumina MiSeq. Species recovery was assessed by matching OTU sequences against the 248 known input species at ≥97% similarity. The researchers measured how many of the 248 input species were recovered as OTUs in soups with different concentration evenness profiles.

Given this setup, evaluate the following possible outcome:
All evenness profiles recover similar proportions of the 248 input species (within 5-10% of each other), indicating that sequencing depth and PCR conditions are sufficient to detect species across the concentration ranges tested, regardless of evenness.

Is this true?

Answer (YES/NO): NO